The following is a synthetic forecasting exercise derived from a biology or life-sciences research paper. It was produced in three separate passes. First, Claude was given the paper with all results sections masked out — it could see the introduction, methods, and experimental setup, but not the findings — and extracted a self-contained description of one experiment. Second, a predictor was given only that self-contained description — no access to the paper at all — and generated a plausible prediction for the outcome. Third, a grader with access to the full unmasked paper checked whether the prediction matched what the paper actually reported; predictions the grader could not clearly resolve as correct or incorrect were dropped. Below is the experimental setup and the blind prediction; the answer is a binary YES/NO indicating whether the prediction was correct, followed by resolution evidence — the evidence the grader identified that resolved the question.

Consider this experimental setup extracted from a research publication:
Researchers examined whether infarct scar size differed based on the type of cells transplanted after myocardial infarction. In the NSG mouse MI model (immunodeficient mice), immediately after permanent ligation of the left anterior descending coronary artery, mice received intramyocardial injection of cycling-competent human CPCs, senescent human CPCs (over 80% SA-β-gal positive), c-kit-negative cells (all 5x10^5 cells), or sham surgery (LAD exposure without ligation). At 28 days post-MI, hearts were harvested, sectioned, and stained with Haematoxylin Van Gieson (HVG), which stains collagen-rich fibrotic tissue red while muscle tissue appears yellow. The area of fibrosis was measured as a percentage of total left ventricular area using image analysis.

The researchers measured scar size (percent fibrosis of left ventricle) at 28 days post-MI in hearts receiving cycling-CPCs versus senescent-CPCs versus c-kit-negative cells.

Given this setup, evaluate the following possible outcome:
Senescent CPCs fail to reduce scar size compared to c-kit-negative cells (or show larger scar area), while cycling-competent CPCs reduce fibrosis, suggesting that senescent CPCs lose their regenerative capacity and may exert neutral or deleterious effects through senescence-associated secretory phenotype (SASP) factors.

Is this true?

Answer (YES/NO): YES